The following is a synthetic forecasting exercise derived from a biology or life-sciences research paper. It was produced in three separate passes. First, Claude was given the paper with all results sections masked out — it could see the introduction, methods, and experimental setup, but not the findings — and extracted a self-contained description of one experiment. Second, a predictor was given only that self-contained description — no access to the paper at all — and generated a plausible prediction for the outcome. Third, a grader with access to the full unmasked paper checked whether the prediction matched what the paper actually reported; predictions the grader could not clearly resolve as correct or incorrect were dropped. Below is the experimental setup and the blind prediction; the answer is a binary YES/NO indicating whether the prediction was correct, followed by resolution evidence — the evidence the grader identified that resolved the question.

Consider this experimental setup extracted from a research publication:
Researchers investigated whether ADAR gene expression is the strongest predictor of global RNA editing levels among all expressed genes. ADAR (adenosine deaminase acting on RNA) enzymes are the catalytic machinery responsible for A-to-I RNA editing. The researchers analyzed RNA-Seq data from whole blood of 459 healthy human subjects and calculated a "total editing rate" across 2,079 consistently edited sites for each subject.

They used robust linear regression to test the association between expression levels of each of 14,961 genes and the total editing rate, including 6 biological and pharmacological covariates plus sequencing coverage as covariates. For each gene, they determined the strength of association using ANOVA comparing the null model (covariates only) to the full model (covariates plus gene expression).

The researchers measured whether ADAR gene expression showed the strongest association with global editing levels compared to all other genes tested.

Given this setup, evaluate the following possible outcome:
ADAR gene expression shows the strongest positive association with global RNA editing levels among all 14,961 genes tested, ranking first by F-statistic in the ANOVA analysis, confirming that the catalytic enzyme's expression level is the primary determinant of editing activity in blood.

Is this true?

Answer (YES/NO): YES